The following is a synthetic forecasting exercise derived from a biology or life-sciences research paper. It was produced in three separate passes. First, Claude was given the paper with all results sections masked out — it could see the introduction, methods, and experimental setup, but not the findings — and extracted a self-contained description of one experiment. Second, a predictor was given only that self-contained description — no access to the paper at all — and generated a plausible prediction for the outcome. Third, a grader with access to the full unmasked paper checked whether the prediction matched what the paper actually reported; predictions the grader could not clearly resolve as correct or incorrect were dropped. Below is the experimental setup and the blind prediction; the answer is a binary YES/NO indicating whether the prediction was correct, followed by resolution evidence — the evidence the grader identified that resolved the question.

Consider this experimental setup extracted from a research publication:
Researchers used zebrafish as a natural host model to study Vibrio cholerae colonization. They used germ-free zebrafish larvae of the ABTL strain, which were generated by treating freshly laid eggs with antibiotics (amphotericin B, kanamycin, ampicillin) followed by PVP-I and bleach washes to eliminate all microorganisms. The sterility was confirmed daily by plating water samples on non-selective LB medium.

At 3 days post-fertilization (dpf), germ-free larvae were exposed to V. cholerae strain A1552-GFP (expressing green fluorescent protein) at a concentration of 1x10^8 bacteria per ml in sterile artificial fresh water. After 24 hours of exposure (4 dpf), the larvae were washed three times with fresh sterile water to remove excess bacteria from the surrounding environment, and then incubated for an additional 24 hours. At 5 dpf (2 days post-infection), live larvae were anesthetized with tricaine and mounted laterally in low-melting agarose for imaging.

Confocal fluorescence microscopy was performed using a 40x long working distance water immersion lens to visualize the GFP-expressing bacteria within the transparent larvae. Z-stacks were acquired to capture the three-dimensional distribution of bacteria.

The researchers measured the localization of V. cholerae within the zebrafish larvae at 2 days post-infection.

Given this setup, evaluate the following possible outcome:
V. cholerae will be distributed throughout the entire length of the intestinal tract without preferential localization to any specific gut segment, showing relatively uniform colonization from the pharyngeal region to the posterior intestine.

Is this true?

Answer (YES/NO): NO